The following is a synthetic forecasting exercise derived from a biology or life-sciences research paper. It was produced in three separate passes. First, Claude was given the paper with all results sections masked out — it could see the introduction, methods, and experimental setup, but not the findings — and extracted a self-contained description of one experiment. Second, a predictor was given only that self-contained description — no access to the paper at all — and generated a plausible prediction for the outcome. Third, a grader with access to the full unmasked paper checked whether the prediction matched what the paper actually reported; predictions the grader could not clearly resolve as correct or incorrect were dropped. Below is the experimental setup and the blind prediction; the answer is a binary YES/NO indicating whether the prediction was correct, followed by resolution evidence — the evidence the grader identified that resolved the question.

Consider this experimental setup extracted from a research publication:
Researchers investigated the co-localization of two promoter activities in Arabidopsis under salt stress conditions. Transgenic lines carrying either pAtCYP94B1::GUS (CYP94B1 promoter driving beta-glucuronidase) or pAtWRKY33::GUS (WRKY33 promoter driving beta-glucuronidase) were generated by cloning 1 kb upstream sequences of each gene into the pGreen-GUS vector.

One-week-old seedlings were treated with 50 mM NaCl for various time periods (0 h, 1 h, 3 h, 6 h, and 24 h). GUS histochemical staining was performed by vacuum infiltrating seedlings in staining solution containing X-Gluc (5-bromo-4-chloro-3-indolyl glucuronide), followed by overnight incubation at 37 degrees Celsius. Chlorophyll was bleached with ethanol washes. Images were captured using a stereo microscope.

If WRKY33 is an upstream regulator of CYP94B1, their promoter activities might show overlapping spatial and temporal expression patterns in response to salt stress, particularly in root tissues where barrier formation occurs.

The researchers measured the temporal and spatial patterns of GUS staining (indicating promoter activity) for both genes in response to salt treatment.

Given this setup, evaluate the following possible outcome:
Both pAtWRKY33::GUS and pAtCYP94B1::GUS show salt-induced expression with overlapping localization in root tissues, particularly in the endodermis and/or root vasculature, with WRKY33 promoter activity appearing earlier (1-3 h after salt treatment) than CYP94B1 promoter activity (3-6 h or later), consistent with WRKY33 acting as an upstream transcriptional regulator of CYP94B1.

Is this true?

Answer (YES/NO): NO